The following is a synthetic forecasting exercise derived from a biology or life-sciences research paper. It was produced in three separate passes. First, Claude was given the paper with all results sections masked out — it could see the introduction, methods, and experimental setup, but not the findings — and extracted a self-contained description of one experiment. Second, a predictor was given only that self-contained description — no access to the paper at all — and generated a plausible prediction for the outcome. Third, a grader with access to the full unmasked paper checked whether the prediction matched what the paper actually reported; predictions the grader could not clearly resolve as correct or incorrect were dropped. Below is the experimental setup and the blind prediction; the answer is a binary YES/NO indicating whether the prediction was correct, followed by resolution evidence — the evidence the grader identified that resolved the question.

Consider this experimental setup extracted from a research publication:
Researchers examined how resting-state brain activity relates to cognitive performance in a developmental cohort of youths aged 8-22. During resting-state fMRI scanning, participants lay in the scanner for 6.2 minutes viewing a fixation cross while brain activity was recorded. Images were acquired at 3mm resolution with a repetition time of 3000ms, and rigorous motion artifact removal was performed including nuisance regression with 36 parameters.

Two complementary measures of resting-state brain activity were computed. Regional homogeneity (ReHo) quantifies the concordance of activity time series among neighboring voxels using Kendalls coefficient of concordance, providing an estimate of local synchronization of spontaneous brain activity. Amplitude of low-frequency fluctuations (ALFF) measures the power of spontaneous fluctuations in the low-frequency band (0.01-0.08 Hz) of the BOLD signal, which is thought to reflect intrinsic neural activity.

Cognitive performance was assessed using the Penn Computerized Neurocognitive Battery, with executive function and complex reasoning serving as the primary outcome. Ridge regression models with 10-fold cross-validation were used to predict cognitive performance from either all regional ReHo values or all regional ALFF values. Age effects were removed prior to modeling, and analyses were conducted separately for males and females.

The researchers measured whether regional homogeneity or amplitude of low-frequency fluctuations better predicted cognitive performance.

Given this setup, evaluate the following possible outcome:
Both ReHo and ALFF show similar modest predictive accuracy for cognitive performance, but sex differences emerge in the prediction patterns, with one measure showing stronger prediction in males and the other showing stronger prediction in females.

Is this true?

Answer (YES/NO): NO